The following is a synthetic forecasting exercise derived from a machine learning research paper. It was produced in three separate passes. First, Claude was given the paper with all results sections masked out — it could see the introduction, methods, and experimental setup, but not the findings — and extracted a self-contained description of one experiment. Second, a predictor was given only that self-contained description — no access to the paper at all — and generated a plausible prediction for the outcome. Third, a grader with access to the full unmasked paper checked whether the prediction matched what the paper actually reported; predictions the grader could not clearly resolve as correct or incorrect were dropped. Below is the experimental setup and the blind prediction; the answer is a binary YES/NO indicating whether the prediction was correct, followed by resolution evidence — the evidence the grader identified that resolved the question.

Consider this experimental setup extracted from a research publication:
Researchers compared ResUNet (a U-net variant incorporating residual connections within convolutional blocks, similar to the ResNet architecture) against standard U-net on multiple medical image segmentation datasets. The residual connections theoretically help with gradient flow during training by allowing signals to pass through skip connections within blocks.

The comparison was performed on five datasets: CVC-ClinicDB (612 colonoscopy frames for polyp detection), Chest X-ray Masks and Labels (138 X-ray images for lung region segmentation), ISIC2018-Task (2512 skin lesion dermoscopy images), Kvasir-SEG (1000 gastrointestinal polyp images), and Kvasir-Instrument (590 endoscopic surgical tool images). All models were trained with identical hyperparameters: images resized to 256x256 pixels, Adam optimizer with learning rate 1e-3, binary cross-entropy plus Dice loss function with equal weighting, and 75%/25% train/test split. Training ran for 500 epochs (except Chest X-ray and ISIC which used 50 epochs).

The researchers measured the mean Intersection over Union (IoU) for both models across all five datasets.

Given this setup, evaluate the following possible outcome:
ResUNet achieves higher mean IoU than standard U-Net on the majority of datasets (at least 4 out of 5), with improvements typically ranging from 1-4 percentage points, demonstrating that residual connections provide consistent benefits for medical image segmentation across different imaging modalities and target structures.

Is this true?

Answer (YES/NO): NO